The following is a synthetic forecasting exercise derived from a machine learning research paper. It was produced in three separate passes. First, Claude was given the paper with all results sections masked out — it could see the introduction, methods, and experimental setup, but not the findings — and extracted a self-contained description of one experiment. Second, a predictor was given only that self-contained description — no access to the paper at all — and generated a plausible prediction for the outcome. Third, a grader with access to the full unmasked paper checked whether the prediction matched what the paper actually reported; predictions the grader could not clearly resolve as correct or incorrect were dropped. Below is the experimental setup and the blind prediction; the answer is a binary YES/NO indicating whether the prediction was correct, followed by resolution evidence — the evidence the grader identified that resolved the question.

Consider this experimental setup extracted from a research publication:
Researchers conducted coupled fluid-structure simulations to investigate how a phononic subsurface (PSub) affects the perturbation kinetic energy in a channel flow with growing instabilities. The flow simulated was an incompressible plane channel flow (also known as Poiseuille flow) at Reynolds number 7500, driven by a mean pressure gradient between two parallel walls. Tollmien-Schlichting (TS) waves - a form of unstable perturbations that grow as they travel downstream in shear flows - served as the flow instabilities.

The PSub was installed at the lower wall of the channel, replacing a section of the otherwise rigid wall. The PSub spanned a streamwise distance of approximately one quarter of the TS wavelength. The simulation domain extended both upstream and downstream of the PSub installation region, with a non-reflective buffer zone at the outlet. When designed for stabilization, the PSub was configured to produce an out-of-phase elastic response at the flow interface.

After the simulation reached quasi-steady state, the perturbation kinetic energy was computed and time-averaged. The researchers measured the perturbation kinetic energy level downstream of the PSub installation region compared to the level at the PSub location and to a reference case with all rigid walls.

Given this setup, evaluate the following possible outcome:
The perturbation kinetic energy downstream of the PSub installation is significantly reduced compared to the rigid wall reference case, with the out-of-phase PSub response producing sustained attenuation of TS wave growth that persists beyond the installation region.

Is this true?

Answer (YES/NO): NO